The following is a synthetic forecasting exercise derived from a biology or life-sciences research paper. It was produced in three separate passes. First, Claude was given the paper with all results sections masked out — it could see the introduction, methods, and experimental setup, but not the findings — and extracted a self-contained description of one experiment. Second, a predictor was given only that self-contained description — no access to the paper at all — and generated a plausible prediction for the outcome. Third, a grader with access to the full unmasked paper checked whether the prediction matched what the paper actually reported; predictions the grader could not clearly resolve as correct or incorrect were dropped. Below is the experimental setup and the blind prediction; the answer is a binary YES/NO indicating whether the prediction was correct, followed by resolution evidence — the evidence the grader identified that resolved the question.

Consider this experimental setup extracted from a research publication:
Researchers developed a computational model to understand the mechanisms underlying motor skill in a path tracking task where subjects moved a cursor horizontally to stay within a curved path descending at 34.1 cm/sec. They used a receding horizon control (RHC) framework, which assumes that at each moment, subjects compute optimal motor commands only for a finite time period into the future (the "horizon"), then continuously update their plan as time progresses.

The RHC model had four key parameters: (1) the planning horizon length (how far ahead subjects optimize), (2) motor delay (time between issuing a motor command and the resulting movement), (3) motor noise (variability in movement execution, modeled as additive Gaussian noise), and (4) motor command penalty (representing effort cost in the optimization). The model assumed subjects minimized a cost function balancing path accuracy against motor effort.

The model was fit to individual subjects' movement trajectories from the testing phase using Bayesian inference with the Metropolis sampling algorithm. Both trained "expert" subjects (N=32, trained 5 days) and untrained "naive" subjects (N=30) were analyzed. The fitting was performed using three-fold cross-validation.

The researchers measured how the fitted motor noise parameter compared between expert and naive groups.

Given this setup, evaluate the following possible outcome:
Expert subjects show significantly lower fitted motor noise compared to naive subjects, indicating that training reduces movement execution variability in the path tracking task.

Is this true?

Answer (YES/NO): YES